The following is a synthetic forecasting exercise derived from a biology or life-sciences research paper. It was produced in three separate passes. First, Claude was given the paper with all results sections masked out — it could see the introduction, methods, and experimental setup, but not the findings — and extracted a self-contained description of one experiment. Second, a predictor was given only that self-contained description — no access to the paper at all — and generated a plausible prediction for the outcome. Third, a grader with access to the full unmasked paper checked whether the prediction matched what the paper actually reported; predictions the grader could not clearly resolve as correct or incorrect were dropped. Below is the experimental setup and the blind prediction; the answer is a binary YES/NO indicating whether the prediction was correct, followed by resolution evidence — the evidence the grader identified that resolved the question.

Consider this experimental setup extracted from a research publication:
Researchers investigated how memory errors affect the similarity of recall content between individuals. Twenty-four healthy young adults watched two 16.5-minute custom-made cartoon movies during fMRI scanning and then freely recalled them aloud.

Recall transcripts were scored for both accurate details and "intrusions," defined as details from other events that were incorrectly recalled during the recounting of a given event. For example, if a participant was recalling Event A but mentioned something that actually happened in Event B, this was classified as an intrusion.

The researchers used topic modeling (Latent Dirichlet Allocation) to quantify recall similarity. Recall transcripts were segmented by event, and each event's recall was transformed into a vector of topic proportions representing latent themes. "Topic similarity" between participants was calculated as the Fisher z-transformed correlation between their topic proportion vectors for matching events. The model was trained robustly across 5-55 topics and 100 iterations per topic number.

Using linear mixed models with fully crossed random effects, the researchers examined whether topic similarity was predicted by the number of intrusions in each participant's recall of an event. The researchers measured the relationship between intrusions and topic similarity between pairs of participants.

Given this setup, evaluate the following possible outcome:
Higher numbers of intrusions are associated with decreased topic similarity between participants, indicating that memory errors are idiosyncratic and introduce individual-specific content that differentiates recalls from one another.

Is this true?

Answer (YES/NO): YES